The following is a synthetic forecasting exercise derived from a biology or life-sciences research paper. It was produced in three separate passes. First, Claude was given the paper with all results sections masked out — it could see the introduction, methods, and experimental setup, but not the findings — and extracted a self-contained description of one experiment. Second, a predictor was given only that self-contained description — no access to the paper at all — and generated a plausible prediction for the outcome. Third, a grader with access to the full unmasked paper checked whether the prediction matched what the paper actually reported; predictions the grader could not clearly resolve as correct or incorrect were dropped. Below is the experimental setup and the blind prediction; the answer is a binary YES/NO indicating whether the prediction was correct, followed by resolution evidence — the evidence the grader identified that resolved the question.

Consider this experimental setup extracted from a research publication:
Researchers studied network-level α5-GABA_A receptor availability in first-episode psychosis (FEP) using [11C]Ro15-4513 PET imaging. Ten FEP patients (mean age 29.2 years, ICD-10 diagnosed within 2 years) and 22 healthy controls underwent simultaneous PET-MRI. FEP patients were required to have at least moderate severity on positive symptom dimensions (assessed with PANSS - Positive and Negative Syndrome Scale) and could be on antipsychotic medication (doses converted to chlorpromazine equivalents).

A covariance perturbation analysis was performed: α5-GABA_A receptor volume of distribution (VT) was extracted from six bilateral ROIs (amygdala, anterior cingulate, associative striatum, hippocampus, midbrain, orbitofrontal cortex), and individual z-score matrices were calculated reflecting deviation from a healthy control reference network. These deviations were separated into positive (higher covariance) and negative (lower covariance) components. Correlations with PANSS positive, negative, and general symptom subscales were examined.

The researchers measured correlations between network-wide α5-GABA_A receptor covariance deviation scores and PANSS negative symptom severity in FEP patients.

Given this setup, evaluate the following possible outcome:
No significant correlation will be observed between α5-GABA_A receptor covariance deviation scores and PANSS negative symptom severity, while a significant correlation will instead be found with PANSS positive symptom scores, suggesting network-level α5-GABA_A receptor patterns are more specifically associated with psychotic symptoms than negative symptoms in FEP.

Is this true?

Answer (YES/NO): NO